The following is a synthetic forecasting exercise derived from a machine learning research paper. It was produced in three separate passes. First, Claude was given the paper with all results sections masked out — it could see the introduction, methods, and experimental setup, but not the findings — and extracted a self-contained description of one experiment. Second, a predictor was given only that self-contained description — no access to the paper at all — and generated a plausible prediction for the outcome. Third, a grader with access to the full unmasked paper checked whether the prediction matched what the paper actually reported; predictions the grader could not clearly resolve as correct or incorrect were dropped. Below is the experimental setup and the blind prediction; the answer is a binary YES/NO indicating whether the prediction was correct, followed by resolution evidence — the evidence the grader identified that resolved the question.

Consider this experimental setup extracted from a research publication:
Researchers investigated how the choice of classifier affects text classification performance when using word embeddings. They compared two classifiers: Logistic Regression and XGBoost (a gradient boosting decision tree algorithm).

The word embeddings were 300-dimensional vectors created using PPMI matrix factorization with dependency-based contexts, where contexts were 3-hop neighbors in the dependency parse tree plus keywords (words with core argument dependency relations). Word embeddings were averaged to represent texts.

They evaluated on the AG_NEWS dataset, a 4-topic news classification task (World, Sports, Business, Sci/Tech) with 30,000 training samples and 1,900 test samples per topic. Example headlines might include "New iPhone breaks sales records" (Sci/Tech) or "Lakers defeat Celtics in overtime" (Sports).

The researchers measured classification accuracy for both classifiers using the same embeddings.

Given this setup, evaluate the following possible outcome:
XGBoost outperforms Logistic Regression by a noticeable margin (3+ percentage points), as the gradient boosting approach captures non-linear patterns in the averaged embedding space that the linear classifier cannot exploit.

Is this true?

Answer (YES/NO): NO